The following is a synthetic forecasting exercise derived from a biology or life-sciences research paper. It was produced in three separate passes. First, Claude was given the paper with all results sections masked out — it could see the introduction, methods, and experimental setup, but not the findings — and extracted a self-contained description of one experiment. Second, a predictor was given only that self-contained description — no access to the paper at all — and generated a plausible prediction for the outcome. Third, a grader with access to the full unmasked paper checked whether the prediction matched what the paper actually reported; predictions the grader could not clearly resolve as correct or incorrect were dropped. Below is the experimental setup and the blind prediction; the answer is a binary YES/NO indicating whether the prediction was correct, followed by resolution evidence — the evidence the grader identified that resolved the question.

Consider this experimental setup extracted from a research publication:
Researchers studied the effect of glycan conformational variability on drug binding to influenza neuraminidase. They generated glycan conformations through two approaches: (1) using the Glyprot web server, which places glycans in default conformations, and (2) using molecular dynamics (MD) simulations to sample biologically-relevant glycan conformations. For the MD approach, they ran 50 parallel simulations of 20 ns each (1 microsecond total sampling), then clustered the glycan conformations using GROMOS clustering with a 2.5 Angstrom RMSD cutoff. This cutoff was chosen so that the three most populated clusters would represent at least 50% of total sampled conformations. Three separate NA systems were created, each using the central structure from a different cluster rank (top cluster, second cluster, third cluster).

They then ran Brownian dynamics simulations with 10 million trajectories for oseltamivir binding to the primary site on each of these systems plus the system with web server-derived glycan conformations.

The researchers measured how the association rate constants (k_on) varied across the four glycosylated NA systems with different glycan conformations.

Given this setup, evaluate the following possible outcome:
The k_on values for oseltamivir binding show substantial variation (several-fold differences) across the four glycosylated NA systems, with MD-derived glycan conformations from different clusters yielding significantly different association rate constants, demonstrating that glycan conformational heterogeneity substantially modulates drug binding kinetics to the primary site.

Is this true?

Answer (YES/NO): NO